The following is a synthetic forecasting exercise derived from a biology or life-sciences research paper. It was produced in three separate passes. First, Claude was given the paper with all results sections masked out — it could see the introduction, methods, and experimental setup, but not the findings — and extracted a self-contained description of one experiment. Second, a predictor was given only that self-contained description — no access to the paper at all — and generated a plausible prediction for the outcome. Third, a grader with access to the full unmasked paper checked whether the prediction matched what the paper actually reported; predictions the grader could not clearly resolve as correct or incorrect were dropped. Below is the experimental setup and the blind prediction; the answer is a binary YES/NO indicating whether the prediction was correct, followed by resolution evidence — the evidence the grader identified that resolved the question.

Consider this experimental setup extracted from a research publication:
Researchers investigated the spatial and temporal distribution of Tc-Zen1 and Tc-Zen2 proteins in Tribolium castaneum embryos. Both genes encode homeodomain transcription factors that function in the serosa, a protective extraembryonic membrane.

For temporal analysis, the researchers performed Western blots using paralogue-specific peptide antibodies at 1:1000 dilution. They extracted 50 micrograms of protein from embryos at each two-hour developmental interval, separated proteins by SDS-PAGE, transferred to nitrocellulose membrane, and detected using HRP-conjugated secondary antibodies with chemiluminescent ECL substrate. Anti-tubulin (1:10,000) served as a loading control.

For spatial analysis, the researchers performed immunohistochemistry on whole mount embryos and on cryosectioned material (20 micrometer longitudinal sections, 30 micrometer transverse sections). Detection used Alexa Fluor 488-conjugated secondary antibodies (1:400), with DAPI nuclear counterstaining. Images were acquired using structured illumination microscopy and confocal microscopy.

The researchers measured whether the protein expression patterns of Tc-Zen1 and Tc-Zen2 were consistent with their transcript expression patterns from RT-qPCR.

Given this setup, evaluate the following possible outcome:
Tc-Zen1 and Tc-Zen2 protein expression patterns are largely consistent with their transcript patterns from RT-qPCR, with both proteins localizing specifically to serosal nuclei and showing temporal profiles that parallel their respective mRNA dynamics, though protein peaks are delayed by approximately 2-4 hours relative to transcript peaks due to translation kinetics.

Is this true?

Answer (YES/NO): NO